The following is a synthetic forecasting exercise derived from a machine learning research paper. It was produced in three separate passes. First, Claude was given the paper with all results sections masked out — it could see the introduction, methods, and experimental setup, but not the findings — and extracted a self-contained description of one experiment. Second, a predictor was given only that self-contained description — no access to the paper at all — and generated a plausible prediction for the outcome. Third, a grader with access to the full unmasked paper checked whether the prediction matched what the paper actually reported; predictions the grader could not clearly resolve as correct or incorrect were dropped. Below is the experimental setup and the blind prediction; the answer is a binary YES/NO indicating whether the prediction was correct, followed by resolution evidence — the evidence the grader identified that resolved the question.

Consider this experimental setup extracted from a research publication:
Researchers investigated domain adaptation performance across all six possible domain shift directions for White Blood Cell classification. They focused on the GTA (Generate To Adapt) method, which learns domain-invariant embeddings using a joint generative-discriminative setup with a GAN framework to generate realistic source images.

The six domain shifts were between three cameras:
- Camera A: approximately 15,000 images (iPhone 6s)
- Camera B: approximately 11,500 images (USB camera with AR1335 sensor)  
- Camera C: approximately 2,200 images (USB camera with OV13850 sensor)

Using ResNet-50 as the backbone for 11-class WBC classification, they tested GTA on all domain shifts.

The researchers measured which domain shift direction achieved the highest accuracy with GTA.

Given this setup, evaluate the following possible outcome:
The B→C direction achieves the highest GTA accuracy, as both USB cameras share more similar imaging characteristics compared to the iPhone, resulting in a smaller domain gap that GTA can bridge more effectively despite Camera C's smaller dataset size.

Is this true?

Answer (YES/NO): NO